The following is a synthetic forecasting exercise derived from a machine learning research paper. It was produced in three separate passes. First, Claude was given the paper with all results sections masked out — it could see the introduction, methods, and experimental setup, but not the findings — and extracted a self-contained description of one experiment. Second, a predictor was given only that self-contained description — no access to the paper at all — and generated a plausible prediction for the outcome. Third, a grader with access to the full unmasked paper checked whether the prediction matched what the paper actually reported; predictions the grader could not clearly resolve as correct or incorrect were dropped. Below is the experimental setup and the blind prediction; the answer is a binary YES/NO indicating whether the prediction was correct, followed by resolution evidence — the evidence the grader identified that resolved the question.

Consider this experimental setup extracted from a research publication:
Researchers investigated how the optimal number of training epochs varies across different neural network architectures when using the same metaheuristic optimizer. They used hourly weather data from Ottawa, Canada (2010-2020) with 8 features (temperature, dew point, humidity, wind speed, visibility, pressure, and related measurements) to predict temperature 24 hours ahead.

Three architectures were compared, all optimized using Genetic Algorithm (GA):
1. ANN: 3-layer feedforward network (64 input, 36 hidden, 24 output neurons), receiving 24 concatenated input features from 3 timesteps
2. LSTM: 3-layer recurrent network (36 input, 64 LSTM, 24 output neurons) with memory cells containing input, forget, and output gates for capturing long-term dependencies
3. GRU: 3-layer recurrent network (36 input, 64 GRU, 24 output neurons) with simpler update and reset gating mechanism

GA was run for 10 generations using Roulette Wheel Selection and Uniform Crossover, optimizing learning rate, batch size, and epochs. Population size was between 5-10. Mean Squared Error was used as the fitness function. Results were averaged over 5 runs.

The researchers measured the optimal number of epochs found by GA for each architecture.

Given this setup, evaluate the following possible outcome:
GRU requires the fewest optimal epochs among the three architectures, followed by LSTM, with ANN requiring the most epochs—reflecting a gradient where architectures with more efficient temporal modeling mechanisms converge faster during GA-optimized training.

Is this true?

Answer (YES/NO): NO